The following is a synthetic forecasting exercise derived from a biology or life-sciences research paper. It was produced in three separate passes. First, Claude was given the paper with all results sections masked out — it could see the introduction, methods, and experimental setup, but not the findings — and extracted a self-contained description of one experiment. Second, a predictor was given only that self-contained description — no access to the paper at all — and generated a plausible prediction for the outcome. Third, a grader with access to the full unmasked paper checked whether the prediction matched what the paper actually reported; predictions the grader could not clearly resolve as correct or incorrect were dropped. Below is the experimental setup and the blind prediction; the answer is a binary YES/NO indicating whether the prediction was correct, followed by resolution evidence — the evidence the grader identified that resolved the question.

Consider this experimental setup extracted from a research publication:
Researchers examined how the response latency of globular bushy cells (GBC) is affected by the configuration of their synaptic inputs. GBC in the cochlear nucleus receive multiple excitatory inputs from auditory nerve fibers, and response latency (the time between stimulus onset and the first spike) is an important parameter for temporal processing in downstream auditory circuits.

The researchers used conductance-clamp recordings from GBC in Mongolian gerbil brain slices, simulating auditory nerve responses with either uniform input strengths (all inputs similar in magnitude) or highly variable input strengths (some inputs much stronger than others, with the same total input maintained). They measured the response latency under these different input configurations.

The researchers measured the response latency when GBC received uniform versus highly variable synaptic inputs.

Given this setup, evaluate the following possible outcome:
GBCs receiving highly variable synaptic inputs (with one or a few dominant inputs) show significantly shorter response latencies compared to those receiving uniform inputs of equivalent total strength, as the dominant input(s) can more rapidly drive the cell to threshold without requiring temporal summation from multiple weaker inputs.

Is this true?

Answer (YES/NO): YES